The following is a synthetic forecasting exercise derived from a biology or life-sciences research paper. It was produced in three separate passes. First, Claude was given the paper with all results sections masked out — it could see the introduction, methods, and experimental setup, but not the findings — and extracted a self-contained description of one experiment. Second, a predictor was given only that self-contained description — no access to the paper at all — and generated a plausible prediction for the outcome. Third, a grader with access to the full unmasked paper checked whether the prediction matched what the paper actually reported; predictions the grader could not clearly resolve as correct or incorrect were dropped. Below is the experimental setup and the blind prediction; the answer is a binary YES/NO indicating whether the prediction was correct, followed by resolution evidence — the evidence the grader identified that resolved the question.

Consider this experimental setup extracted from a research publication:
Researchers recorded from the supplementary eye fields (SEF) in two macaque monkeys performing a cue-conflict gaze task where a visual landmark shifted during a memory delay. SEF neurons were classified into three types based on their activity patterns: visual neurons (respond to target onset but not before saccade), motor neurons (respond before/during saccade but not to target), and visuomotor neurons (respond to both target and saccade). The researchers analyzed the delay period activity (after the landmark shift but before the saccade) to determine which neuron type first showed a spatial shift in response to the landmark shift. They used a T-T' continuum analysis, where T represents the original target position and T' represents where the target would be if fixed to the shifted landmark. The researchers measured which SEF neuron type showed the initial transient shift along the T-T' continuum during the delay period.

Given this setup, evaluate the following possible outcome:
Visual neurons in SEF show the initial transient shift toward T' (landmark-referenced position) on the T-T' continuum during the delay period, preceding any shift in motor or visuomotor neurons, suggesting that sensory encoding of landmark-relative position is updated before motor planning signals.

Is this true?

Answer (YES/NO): NO